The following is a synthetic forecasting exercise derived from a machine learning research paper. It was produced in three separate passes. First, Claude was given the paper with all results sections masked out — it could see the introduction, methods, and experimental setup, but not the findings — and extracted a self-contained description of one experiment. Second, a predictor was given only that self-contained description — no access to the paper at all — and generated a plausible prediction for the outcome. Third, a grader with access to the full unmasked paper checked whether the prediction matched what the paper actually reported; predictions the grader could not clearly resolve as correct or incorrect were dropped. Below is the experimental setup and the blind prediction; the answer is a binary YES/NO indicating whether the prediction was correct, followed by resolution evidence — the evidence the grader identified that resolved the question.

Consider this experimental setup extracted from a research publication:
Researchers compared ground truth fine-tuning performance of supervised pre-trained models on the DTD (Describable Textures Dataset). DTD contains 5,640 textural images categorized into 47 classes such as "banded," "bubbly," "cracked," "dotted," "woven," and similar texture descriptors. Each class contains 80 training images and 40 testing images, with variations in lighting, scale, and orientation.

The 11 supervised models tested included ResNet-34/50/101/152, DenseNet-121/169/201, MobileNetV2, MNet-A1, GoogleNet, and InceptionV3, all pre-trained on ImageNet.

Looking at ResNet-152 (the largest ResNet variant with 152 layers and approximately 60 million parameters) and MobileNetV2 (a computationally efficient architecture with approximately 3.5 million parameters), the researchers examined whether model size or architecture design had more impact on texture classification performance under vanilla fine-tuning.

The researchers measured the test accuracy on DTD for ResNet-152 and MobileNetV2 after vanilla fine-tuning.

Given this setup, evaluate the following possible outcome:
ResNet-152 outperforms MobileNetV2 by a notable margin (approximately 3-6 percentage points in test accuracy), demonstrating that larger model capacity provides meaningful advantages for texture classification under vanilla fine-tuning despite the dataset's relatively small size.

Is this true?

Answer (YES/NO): YES